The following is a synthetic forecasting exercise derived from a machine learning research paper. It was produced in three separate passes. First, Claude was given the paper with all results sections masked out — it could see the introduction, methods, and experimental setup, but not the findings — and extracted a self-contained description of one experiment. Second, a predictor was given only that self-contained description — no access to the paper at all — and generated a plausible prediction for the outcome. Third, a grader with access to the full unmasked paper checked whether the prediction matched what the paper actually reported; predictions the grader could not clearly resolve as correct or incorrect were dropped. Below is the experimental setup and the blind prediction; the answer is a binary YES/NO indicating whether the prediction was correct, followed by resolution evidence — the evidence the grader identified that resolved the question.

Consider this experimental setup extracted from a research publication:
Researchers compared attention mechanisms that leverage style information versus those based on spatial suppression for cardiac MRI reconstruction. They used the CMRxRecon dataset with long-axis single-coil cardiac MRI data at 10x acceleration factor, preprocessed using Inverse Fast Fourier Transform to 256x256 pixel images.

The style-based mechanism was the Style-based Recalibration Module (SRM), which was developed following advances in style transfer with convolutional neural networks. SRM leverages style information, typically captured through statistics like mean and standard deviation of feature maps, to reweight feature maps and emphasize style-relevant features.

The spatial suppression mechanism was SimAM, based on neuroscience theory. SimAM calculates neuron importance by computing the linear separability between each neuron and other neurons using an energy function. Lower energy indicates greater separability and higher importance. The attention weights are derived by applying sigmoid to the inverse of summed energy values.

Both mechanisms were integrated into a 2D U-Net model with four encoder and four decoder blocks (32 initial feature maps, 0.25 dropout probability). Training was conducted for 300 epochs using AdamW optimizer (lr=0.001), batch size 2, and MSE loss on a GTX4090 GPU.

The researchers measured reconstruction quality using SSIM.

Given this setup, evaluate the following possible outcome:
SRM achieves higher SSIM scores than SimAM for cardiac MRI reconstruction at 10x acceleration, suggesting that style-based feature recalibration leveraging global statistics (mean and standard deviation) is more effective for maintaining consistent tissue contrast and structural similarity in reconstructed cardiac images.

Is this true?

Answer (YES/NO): NO